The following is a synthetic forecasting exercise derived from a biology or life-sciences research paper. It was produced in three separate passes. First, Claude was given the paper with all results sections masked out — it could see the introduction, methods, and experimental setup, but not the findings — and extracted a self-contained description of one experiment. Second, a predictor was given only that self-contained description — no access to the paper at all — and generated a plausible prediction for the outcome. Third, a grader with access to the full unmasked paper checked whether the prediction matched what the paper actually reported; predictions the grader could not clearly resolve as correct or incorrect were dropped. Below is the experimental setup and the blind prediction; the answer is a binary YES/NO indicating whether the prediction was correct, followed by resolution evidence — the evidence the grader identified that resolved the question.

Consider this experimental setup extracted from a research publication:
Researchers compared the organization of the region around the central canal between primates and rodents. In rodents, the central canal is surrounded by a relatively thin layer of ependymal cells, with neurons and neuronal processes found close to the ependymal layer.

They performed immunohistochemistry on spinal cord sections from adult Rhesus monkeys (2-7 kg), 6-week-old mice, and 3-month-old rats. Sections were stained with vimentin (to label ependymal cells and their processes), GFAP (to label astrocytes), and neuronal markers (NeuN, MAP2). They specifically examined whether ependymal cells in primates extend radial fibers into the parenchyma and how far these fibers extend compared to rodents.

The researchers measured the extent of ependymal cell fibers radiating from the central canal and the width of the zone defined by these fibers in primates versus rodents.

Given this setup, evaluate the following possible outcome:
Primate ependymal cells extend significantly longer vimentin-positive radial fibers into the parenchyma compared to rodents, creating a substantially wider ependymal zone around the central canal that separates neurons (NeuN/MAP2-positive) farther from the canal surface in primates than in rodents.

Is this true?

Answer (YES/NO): YES